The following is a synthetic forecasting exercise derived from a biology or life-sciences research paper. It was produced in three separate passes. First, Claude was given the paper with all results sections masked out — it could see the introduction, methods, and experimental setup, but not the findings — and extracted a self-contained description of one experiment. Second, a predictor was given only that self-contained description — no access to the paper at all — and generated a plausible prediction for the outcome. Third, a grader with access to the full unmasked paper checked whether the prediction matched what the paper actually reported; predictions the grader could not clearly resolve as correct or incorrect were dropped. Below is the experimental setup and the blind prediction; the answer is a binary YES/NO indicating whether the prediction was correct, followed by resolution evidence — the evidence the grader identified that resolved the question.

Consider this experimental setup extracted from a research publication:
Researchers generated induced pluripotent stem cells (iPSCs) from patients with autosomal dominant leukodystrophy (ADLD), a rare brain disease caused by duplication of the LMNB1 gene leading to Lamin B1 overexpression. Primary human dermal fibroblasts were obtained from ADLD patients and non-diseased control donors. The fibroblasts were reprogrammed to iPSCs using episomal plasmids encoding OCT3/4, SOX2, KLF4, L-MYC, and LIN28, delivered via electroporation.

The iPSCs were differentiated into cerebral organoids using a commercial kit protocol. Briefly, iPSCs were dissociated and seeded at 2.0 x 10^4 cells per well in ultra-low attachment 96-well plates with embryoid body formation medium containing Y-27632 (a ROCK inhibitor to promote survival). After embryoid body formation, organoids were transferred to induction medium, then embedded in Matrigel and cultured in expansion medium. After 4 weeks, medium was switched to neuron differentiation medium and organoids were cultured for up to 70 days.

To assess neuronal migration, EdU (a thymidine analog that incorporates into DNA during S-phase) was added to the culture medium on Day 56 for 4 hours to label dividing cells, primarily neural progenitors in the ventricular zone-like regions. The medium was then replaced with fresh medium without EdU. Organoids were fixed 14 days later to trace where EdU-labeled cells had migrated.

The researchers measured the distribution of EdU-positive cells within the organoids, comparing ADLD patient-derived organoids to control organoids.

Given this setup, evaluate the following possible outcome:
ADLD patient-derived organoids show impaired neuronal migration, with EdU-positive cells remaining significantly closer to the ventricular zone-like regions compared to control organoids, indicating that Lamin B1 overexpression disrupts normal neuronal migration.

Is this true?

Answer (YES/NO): YES